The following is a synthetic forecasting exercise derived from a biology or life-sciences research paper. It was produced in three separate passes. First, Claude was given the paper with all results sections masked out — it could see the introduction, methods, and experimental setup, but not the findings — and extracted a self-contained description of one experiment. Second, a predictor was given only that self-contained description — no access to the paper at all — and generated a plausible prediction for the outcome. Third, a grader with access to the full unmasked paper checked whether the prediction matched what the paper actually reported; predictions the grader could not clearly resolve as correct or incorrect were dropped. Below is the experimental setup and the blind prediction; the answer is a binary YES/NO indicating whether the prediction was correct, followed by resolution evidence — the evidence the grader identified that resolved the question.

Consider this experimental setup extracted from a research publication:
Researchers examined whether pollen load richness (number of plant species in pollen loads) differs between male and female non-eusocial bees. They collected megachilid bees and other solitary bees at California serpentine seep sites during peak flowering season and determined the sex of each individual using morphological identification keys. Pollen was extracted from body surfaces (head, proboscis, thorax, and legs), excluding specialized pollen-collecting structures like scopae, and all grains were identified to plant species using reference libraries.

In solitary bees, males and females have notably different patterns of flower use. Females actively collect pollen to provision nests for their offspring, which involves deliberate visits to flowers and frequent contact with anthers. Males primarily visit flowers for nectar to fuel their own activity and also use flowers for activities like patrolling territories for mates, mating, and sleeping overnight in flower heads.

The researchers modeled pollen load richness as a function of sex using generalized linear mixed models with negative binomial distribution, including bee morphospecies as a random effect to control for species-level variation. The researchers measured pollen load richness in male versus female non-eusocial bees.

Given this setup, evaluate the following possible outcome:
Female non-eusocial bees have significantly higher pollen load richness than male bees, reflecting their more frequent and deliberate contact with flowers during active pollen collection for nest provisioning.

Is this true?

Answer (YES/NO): NO